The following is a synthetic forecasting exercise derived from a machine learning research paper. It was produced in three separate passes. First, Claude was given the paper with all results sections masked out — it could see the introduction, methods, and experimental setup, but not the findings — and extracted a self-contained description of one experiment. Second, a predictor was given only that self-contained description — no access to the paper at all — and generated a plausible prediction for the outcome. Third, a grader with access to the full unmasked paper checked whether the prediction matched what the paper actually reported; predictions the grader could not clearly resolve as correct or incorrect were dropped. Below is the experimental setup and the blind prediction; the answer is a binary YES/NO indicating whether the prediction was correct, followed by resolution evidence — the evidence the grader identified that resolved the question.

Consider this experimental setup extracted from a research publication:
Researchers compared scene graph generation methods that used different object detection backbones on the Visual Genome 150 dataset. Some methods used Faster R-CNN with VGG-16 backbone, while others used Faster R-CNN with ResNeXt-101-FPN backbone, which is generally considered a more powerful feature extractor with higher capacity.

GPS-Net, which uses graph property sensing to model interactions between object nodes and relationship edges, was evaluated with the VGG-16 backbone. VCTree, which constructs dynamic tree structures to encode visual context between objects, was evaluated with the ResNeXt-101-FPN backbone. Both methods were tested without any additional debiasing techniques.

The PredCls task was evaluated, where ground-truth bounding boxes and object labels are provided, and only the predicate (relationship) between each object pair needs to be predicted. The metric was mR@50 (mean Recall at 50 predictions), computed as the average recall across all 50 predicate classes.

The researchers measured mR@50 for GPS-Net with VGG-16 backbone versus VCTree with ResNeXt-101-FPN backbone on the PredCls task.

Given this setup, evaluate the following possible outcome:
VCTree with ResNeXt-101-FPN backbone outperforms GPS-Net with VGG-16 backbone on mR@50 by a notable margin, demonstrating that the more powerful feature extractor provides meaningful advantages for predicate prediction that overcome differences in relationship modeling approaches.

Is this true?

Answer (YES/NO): NO